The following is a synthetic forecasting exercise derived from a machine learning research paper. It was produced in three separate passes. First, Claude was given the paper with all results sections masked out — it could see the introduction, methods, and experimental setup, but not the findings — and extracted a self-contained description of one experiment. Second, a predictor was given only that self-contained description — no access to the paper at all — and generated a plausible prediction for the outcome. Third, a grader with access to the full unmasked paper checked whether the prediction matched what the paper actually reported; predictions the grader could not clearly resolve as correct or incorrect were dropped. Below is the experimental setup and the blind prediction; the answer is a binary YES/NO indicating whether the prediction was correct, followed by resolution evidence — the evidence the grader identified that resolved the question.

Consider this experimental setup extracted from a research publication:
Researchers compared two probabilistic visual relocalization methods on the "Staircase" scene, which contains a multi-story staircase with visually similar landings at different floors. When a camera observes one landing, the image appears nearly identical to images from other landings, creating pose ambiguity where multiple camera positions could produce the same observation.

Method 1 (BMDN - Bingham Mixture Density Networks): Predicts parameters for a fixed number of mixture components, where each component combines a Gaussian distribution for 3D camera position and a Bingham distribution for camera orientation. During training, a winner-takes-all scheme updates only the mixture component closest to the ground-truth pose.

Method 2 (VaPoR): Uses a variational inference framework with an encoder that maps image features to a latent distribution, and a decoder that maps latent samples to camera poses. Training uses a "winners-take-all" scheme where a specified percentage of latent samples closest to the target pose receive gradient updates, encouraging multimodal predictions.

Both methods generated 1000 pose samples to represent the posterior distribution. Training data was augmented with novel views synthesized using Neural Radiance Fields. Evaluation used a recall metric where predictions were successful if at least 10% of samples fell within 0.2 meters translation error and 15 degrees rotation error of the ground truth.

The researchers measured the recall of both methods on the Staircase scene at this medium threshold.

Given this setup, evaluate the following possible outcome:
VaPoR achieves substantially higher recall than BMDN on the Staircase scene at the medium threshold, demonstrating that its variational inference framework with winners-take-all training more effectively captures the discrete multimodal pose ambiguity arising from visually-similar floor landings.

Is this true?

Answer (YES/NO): YES